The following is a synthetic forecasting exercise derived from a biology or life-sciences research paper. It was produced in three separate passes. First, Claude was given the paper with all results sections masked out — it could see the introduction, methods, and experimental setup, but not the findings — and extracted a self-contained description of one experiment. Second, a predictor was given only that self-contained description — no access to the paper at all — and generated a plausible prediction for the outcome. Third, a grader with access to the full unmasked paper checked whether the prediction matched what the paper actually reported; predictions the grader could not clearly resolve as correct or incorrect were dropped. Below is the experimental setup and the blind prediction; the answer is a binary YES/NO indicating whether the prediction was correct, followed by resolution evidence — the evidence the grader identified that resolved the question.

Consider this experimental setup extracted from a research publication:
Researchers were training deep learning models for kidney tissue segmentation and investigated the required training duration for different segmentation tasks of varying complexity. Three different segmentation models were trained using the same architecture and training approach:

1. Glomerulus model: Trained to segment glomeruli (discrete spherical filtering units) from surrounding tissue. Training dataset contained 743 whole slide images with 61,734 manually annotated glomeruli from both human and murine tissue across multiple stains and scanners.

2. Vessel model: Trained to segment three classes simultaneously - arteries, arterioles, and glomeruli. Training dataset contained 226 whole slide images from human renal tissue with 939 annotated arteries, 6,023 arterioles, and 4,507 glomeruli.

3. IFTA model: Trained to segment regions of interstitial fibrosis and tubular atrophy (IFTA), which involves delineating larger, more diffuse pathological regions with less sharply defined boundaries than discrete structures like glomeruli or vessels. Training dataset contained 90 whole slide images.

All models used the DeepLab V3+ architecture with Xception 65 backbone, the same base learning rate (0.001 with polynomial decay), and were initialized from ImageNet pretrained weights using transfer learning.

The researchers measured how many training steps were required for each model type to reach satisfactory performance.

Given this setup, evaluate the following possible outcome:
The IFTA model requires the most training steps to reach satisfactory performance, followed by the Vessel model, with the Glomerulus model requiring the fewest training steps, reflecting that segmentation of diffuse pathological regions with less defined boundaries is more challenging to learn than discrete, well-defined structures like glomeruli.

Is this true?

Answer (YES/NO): NO